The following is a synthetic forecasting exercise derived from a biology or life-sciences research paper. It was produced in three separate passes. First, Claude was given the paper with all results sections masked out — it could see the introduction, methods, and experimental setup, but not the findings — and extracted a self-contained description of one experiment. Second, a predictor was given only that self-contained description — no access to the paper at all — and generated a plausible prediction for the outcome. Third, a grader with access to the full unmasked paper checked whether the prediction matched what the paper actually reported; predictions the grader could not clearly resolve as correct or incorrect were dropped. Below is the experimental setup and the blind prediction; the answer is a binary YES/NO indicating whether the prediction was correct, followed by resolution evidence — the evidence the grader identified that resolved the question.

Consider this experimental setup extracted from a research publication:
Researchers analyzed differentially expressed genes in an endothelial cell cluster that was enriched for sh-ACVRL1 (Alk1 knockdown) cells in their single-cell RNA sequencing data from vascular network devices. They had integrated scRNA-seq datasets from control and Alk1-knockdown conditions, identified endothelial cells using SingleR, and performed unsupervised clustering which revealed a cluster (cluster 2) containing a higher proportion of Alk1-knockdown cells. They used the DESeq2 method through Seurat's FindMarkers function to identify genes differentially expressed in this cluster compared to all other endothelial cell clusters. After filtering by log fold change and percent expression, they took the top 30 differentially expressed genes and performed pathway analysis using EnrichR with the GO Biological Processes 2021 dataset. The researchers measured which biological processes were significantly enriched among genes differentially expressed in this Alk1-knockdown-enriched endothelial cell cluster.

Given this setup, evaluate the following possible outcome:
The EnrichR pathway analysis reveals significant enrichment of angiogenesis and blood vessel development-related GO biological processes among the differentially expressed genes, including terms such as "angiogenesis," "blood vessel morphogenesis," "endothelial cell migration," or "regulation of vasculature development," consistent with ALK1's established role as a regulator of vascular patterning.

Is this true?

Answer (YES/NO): NO